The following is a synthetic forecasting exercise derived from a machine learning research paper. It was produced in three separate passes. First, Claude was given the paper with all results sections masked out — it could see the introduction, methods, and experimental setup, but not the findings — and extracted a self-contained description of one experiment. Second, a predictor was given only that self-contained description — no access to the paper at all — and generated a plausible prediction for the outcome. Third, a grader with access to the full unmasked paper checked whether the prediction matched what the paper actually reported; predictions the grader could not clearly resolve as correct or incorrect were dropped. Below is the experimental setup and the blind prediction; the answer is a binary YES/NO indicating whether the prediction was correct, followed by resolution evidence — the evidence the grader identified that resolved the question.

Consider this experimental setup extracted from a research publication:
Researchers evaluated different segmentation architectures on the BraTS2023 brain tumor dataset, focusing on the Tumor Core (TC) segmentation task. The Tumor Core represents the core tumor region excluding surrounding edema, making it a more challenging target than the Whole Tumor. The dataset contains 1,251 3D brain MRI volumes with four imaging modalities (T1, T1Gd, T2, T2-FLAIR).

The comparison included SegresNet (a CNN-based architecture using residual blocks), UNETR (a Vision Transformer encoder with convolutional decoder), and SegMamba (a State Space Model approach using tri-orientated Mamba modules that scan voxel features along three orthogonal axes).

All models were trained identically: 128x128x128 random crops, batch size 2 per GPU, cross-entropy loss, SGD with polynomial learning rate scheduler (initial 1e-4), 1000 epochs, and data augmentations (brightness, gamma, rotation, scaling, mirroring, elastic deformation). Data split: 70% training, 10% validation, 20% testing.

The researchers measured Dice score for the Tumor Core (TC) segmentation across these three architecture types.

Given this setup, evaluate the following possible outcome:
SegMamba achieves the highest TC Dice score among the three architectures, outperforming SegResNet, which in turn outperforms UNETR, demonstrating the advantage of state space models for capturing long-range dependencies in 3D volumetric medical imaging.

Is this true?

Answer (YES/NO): YES